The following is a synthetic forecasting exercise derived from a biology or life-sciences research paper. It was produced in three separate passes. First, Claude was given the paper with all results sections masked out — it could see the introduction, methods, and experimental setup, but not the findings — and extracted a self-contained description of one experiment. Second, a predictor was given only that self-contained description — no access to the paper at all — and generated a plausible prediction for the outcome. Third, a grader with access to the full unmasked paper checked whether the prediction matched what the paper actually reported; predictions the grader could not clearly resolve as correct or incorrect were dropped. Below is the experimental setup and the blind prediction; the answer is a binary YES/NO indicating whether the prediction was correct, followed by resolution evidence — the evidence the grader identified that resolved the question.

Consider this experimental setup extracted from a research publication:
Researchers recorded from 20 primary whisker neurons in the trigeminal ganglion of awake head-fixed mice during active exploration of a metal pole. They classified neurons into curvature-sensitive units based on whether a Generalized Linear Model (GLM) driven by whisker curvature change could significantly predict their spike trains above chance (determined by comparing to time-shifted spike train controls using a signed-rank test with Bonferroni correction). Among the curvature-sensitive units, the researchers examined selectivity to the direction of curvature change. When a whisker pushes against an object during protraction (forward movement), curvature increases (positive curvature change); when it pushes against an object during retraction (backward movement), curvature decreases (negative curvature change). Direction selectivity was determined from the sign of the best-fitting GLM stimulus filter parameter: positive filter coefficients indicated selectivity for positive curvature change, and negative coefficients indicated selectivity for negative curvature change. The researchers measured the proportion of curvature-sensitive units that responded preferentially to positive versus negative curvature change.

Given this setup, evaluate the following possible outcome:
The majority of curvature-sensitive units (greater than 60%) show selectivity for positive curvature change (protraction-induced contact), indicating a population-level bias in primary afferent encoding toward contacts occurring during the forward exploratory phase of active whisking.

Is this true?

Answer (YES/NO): YES